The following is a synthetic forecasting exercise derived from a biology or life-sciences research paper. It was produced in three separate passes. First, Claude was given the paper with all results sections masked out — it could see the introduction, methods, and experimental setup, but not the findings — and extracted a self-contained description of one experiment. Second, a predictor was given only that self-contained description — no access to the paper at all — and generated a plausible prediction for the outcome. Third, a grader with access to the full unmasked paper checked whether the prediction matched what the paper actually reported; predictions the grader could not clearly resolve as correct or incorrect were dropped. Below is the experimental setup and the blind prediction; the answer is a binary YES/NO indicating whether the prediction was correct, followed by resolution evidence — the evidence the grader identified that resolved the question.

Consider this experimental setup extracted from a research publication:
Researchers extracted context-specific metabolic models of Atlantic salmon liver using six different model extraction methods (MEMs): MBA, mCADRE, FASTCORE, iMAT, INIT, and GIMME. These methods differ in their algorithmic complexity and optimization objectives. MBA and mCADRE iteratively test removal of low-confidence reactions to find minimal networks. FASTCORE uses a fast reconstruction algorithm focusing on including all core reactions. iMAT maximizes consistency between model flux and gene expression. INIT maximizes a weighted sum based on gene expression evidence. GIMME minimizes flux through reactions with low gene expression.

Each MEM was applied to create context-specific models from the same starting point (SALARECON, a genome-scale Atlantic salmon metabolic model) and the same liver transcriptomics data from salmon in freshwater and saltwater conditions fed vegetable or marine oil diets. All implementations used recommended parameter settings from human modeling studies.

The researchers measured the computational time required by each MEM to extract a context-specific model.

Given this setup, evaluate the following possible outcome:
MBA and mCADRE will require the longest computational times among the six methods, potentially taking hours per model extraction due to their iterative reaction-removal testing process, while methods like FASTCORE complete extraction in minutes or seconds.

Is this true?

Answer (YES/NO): NO